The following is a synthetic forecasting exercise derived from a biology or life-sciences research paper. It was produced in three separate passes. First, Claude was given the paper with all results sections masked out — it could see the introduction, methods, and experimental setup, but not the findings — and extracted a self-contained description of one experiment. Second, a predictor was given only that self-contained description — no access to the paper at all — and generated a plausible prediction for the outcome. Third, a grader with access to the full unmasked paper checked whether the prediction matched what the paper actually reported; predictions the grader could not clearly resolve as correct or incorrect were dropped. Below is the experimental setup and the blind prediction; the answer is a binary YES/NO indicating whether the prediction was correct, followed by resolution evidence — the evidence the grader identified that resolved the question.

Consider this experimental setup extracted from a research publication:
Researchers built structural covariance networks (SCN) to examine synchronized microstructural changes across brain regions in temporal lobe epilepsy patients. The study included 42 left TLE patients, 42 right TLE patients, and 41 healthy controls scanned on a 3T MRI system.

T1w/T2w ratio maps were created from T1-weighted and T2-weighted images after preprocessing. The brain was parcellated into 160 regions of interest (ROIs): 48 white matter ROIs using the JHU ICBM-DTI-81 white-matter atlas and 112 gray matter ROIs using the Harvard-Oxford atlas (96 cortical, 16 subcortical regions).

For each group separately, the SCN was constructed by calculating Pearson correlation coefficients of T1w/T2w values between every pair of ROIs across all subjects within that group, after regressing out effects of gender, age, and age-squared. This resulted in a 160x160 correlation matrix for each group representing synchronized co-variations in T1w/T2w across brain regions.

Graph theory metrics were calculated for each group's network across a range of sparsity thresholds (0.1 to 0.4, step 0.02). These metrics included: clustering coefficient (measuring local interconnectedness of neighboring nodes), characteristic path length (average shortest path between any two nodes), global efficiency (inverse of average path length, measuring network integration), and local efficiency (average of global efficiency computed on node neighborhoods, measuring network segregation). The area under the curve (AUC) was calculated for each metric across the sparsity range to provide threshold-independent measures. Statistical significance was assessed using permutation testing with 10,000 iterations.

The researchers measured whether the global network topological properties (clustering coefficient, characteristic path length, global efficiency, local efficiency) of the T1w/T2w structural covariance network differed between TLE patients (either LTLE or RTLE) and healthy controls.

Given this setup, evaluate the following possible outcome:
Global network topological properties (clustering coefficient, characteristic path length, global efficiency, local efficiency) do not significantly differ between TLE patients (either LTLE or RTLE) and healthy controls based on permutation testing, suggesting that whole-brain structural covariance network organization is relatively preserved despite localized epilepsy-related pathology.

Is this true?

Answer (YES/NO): NO